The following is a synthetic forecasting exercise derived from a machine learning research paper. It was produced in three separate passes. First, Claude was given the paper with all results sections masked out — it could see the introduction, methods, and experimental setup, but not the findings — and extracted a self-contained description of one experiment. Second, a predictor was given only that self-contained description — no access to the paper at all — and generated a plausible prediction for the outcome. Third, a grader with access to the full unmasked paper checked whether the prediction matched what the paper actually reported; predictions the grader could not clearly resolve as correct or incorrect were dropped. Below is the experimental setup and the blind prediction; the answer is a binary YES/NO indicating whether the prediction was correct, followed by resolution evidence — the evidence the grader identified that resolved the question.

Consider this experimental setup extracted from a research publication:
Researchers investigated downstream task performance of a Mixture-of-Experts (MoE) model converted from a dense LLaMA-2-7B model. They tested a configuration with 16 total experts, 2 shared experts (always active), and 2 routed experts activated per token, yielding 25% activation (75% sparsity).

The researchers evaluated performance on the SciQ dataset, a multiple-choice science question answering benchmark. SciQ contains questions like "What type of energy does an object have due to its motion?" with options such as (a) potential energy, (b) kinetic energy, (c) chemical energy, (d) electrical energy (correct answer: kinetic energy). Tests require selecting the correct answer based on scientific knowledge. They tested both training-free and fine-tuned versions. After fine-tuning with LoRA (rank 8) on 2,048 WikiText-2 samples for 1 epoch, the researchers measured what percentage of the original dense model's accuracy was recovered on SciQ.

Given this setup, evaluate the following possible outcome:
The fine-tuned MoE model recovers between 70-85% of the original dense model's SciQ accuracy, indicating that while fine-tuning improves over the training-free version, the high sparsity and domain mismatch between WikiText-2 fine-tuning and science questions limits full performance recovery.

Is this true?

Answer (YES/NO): YES